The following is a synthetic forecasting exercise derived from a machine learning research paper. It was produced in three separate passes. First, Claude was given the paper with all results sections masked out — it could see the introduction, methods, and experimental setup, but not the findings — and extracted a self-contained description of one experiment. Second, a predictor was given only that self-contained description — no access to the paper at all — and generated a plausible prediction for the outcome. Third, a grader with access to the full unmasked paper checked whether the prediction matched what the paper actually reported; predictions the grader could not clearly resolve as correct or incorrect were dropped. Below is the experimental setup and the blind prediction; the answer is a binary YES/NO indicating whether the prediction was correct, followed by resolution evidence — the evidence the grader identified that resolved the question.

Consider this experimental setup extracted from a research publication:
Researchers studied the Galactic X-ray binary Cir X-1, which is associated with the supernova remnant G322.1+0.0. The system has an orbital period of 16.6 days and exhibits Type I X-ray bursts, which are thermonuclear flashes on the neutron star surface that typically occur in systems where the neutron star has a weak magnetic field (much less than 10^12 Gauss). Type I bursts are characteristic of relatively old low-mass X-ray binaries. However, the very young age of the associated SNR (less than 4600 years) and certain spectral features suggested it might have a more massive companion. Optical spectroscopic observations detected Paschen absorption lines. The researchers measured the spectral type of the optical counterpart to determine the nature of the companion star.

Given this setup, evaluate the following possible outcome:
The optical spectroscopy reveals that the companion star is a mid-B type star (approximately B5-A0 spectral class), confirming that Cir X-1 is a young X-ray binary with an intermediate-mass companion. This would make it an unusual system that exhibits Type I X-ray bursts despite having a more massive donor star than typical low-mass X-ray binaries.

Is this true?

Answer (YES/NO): NO